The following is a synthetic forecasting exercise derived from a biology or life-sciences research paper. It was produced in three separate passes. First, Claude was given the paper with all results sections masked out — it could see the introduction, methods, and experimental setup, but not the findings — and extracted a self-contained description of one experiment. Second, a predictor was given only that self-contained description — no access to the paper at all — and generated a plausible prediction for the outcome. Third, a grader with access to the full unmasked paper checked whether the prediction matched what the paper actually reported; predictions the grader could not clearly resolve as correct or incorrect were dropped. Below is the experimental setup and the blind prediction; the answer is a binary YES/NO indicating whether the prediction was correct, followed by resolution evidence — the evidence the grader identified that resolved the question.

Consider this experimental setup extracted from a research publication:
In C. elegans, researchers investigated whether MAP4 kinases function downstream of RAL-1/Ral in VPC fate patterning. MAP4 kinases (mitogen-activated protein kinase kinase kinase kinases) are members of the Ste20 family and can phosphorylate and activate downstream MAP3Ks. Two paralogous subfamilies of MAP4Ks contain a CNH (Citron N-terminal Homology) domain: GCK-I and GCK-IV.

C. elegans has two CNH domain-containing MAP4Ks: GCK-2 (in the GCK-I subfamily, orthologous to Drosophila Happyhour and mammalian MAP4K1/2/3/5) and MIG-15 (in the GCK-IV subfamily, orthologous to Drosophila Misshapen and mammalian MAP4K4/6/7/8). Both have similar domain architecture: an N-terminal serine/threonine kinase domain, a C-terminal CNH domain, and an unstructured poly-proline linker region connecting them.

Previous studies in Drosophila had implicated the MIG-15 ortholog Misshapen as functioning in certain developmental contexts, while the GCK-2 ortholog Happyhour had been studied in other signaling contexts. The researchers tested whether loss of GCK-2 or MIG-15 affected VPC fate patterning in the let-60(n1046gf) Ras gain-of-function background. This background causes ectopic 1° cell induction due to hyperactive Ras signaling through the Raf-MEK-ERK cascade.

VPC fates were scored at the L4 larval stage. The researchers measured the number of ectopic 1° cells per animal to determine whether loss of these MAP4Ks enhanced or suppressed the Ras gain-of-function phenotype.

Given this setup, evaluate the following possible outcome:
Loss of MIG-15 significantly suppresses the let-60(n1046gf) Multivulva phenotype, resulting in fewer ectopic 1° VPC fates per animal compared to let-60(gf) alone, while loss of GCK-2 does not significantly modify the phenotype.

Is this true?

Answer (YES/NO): NO